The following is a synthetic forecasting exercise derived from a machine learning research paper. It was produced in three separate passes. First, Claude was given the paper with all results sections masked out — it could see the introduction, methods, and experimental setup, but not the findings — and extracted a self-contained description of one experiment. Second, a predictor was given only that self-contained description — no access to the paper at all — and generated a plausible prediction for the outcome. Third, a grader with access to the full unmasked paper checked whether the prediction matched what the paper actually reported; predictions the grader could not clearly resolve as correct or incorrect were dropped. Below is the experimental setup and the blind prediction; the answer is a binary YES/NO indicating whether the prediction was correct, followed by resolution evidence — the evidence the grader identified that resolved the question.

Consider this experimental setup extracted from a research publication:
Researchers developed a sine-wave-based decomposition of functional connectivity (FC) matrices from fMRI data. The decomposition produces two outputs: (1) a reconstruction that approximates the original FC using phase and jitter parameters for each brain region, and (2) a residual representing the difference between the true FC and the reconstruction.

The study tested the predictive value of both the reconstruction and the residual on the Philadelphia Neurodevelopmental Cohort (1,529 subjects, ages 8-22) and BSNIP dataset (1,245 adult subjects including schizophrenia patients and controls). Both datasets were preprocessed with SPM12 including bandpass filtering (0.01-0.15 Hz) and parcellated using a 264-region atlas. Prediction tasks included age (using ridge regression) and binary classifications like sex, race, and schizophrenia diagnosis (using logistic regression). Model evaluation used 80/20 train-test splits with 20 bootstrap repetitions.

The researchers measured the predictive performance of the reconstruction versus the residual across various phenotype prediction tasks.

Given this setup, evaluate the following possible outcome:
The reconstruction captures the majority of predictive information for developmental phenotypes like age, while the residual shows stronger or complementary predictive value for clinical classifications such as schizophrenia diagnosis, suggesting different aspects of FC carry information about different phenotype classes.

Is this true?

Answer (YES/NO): NO